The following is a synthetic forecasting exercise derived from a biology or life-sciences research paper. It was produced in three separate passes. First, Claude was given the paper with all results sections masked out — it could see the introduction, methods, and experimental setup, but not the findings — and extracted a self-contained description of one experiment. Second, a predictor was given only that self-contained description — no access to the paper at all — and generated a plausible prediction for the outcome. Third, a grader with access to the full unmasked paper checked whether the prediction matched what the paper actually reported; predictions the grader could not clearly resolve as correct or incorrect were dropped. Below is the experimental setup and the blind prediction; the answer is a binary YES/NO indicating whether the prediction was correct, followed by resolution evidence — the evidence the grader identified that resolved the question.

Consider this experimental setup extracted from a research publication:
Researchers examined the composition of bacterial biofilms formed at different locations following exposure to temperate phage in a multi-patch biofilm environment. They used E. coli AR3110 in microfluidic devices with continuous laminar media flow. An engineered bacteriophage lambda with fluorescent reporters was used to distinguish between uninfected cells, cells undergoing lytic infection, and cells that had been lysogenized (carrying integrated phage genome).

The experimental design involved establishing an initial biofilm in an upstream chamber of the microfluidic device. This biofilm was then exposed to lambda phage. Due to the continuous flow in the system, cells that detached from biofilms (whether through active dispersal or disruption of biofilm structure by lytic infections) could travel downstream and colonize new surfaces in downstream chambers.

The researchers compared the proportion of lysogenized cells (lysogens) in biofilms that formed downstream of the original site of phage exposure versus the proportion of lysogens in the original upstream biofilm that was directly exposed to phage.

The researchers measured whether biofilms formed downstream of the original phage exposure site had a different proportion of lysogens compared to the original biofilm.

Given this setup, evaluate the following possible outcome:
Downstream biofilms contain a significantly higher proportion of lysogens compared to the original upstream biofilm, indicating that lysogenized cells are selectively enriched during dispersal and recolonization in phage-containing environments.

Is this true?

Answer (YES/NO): YES